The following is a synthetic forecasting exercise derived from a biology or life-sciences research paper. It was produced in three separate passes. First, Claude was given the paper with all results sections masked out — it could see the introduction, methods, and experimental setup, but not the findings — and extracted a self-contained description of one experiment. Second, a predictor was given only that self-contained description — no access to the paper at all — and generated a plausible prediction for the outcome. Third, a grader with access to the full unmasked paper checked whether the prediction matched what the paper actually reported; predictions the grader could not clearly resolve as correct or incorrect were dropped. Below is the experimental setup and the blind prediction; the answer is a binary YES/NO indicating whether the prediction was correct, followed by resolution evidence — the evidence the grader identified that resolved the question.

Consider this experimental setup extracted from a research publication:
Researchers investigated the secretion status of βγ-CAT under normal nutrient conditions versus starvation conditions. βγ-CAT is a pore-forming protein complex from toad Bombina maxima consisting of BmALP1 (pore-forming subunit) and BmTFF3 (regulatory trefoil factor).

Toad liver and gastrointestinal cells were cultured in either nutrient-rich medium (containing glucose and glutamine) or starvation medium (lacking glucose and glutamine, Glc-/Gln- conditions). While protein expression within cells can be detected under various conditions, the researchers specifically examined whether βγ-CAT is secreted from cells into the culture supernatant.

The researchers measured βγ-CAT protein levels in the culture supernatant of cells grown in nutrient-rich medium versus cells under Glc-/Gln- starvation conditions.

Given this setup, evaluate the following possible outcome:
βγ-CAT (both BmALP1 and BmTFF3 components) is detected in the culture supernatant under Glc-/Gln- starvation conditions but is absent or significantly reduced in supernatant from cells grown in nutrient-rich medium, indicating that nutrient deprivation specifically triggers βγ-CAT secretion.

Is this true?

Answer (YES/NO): YES